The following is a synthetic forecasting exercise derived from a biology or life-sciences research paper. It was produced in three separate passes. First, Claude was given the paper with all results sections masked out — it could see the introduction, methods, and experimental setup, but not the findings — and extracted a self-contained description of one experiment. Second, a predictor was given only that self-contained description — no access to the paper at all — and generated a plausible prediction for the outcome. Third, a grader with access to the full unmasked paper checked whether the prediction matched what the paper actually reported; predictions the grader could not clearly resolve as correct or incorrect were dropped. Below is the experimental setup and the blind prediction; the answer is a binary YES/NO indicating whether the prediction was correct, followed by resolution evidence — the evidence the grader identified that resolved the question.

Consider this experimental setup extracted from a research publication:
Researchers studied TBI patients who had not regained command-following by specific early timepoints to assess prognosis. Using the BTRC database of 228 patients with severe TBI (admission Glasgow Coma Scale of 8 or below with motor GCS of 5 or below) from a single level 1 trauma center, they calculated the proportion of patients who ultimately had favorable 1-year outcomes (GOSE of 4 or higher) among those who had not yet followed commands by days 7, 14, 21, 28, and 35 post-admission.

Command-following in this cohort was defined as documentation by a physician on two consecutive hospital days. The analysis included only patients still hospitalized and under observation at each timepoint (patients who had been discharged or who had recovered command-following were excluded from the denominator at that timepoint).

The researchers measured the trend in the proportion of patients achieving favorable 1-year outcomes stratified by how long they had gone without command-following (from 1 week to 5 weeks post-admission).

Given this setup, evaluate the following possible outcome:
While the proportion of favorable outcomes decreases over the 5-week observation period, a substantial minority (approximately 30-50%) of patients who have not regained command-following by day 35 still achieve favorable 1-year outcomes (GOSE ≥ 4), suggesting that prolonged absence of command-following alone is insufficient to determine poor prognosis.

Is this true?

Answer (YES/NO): NO